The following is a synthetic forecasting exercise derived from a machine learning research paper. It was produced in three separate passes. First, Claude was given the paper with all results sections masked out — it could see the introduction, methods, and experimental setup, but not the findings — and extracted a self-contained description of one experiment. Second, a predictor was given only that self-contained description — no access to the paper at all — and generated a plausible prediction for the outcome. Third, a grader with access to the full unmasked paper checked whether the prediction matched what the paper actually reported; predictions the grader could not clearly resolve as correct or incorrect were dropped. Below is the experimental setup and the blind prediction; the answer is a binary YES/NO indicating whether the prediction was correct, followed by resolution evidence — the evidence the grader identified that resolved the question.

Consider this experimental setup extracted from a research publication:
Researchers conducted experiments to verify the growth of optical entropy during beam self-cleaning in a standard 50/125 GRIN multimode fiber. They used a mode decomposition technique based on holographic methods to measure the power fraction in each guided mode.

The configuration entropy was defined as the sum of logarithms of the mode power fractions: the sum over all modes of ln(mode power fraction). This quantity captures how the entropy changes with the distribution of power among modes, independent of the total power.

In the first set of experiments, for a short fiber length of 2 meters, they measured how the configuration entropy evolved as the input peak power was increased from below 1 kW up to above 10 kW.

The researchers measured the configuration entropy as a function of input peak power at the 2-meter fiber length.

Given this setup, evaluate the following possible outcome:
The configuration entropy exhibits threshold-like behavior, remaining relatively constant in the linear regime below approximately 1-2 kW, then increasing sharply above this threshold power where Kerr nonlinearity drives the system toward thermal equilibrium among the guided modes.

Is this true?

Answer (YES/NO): NO